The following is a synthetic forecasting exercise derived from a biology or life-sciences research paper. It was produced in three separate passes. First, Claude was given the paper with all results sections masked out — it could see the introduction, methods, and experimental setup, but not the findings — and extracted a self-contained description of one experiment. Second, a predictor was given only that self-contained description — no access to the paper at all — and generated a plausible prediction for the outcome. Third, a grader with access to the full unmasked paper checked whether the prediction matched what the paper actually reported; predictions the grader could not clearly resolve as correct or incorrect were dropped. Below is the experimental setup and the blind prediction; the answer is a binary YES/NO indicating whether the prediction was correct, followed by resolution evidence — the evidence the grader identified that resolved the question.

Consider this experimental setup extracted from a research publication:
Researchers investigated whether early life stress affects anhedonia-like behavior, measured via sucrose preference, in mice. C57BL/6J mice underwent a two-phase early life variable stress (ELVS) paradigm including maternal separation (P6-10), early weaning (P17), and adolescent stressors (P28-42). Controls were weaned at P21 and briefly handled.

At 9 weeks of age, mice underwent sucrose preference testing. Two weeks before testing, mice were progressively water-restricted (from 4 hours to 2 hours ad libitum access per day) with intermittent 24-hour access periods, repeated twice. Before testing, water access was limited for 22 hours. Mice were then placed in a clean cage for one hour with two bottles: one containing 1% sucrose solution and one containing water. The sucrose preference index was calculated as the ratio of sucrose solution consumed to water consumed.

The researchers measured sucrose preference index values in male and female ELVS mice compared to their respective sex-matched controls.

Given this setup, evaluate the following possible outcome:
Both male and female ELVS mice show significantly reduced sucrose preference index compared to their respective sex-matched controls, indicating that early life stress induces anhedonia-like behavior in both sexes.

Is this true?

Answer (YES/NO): NO